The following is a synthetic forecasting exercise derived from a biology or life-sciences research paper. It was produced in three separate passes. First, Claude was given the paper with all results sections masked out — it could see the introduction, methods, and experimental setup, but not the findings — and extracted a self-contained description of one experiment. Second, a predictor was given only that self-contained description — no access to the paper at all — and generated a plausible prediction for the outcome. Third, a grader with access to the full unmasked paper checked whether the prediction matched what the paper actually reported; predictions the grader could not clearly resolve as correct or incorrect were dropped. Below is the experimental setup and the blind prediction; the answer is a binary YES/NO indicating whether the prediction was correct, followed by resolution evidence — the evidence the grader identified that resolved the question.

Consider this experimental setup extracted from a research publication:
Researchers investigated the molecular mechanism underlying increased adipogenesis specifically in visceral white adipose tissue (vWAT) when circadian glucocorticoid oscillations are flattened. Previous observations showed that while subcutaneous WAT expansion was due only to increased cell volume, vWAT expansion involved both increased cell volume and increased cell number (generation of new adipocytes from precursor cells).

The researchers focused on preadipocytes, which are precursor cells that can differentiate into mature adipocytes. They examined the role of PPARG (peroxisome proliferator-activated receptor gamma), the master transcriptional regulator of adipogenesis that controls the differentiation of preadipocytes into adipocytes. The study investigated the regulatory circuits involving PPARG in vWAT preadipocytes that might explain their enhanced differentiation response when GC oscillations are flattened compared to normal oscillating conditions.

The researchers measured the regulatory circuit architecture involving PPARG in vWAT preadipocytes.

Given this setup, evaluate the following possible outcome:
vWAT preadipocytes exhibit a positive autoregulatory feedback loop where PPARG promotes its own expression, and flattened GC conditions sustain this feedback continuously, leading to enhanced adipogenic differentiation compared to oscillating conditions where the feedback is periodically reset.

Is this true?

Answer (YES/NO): NO